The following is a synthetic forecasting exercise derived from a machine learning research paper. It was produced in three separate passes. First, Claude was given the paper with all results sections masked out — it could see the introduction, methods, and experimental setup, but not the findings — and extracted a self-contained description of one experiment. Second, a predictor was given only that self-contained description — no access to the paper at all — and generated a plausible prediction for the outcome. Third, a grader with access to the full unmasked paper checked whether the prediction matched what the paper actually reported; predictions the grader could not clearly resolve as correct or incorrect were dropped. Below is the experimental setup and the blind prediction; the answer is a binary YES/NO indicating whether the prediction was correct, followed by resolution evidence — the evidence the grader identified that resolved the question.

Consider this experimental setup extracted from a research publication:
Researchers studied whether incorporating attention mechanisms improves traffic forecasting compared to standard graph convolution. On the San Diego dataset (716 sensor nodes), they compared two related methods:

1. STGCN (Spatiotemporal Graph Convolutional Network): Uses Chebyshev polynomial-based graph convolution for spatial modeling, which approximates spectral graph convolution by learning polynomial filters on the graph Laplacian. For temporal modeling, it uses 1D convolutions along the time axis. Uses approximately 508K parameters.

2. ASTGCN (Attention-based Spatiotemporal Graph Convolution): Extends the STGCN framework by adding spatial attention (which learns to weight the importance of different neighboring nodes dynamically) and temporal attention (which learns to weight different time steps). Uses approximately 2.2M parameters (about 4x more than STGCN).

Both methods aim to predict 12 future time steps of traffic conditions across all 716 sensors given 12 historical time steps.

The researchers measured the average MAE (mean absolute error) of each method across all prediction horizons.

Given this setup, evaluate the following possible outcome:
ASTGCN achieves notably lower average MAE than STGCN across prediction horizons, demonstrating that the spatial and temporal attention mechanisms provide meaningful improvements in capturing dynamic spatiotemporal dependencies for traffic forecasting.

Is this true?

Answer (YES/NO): NO